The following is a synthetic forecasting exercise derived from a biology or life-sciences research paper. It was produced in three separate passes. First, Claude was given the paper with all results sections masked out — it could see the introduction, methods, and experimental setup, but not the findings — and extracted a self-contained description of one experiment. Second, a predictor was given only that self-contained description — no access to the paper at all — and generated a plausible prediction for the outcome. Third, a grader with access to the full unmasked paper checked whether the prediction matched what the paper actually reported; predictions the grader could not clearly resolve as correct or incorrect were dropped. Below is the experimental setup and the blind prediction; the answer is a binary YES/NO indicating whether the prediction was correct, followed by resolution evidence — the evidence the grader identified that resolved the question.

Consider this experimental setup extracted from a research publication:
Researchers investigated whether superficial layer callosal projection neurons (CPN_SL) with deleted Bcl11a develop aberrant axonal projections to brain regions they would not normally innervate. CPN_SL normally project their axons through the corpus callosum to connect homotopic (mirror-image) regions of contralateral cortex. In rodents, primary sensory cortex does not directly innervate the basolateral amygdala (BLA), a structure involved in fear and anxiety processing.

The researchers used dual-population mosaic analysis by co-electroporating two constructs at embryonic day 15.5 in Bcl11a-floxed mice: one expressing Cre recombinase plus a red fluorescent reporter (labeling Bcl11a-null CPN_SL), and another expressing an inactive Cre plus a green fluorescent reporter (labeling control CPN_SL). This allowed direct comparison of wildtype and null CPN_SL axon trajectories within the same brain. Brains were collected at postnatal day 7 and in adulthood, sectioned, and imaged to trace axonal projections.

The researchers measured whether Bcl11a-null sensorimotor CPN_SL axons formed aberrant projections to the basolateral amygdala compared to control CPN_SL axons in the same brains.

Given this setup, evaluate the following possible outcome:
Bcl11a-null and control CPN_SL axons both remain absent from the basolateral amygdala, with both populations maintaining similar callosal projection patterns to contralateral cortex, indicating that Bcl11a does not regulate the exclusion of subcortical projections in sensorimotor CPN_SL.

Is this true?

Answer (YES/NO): NO